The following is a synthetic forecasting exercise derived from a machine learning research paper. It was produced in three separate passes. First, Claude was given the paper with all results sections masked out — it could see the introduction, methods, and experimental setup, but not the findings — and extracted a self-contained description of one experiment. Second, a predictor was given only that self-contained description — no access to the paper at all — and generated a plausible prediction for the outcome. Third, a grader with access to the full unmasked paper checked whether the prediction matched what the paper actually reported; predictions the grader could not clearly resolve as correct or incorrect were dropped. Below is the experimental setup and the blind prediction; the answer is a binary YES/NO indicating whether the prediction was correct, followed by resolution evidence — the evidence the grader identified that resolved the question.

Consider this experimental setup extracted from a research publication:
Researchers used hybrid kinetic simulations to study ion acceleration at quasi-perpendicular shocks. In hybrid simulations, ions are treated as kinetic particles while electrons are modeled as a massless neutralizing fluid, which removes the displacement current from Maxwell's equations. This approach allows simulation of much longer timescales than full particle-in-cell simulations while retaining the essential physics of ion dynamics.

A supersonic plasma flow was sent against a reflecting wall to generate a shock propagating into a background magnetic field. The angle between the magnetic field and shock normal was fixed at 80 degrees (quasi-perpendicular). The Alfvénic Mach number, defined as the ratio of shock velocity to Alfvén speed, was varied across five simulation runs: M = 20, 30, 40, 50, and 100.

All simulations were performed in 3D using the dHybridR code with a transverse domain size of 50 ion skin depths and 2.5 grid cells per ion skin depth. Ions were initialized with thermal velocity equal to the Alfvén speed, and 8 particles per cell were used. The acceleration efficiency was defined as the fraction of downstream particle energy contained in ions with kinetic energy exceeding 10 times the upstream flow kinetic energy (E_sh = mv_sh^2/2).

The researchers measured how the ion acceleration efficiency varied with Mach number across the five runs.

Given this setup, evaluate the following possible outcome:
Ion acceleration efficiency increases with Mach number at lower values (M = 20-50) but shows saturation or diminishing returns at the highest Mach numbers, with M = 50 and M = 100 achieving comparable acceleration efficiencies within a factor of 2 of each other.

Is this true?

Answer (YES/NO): NO